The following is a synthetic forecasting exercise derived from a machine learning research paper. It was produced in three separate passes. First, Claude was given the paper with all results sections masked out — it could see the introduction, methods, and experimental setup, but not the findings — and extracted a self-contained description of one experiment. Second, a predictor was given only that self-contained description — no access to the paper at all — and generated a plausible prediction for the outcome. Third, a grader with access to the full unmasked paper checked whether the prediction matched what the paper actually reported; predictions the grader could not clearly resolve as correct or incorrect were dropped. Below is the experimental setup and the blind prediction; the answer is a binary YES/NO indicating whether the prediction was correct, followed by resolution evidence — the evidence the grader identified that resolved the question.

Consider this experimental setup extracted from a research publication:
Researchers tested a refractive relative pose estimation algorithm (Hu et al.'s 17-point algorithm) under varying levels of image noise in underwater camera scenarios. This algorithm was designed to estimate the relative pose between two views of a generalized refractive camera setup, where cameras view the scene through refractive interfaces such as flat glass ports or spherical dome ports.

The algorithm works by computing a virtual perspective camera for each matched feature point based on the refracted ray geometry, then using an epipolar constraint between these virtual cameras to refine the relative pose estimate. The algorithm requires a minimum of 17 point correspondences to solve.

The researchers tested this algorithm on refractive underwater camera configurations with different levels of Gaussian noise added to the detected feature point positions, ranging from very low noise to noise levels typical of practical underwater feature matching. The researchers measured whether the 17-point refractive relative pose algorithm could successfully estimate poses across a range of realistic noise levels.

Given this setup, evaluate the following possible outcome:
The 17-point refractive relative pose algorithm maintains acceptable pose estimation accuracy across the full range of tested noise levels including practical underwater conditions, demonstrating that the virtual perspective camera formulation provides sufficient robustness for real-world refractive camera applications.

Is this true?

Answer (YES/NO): NO